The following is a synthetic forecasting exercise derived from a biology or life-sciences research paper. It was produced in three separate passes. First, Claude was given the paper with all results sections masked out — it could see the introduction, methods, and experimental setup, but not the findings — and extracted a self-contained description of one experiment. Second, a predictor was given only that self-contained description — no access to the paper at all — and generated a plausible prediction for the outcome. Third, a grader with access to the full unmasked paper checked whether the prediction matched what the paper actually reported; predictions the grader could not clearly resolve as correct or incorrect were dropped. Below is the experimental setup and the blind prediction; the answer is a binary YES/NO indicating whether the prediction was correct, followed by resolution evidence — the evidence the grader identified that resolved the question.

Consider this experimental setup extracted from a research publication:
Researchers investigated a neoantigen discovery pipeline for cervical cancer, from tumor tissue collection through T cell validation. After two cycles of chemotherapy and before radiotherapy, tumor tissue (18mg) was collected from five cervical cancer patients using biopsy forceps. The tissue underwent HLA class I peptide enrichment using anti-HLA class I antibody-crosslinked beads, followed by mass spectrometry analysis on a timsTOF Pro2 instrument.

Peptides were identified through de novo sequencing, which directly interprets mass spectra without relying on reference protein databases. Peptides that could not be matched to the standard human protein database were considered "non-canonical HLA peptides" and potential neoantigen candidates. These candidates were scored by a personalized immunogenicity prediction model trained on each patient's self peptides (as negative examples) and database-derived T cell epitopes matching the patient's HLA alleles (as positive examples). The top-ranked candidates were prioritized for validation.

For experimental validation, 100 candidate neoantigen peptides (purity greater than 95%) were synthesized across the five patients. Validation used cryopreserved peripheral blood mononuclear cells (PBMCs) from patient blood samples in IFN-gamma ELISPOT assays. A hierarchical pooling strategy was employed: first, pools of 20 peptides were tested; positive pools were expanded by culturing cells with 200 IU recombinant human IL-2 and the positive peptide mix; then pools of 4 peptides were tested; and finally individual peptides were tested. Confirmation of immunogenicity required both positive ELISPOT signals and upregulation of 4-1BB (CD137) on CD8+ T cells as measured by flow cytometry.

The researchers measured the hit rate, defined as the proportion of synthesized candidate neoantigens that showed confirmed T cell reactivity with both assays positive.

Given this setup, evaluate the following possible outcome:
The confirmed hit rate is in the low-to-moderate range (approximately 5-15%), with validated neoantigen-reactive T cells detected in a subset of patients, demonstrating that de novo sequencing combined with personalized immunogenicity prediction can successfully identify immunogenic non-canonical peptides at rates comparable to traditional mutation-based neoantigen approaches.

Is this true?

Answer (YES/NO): NO